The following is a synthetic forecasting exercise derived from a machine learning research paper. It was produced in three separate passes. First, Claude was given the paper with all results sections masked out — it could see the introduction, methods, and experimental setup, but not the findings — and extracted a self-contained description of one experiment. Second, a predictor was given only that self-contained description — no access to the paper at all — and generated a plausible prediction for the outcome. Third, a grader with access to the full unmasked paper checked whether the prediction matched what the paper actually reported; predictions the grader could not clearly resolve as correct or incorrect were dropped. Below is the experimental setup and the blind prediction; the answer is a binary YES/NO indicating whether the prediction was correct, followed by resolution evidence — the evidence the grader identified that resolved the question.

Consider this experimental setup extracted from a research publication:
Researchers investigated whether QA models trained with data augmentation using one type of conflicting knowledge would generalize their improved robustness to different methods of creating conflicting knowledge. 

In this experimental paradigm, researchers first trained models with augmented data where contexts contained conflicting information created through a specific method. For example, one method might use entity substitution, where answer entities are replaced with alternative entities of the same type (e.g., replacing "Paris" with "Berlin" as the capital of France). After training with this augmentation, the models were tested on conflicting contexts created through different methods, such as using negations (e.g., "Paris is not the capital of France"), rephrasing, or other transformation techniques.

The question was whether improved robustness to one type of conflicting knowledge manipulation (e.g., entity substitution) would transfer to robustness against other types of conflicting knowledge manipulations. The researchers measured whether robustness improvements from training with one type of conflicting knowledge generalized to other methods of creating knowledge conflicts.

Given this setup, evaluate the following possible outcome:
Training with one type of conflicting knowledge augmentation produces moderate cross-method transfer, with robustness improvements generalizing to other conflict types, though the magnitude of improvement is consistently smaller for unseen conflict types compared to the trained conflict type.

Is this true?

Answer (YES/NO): NO